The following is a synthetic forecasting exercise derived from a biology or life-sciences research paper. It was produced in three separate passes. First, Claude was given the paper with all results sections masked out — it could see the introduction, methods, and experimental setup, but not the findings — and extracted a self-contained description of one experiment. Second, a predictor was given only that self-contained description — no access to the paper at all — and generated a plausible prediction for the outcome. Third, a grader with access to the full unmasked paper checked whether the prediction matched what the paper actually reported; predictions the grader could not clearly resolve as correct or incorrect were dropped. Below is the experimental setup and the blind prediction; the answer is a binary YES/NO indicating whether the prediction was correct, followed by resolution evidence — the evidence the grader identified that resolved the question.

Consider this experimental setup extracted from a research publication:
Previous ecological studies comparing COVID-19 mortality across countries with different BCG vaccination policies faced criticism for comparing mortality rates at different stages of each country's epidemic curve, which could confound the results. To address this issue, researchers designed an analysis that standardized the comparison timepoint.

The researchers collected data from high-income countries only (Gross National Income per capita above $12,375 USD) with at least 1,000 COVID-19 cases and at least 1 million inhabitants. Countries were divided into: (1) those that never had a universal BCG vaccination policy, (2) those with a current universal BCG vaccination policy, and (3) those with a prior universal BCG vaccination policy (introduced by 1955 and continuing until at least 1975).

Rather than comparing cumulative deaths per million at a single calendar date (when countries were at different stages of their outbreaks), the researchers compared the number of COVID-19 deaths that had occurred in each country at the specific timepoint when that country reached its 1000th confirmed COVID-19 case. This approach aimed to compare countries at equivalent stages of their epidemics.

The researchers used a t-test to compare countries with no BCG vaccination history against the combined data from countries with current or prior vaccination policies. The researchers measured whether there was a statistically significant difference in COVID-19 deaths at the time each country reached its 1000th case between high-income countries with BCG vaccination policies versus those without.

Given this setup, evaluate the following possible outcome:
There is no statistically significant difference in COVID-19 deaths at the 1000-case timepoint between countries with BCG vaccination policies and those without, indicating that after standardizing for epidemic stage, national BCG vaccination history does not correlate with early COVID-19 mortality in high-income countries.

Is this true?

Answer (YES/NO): YES